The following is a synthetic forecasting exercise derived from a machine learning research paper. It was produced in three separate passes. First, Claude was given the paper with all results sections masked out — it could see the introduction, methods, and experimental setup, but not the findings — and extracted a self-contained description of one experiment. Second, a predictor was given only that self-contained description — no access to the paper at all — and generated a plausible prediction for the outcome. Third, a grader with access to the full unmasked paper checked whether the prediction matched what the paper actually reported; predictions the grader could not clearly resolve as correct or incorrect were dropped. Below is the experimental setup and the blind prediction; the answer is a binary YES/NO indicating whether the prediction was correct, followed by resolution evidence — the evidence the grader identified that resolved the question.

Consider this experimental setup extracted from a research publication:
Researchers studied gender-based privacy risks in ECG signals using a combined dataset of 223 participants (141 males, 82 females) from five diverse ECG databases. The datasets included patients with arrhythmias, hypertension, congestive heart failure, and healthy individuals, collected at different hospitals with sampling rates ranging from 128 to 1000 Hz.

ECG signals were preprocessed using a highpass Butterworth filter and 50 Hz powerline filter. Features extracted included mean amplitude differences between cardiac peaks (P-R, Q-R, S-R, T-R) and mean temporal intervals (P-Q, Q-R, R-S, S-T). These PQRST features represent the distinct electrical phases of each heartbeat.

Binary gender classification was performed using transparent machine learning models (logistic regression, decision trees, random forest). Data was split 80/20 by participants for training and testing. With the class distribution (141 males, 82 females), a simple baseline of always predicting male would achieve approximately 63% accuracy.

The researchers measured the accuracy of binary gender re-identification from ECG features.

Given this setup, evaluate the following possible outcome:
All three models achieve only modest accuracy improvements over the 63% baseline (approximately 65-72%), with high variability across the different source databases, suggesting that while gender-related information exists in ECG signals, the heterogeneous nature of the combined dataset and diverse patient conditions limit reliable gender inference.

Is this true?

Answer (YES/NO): NO